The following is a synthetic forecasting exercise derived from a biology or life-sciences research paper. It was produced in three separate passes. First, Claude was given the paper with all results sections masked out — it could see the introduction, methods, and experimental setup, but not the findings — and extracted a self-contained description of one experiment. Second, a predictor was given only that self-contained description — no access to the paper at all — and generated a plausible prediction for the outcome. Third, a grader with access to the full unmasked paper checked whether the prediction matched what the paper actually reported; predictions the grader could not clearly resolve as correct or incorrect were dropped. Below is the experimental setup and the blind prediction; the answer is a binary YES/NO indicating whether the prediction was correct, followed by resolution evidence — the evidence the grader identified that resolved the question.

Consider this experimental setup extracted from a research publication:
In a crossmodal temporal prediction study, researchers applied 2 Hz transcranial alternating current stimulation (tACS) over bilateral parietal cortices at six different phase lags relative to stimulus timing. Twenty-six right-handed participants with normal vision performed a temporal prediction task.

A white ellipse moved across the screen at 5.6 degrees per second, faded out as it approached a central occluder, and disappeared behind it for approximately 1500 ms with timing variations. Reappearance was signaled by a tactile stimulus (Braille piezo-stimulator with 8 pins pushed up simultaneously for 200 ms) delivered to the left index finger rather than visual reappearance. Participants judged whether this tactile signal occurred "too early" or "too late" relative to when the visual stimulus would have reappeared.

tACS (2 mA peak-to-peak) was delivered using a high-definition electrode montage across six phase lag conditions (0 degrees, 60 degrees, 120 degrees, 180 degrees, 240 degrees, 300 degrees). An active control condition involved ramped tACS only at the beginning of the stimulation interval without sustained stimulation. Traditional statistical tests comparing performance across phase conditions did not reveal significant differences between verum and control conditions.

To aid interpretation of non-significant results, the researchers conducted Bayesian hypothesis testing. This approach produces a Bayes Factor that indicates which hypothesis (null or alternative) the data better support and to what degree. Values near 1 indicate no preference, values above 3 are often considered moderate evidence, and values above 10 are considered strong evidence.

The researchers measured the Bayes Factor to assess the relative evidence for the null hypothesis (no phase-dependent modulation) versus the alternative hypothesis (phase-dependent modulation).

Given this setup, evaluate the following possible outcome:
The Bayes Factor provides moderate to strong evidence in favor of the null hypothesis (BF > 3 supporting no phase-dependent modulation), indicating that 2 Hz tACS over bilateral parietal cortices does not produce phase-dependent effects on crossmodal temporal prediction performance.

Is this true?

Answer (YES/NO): YES